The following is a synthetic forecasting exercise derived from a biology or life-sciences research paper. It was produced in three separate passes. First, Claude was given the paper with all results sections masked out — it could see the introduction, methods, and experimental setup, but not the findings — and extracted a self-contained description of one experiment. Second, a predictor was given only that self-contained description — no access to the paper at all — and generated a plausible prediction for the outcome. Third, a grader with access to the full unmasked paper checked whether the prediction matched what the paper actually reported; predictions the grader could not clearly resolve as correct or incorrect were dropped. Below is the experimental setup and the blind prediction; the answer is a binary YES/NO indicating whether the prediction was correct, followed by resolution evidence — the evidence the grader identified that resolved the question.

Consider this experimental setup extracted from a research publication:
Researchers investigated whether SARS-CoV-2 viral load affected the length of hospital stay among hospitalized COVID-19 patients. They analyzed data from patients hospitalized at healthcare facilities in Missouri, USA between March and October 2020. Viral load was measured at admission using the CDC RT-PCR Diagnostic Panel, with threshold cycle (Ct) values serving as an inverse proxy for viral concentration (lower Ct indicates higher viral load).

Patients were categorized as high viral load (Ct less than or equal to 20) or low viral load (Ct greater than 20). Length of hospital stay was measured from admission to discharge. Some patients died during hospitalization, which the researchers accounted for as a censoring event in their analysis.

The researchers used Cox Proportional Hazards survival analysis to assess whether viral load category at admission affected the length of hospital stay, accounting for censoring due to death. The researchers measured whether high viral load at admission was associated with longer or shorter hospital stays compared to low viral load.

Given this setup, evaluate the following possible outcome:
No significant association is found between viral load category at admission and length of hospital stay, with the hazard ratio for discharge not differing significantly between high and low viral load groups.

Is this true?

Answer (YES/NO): NO